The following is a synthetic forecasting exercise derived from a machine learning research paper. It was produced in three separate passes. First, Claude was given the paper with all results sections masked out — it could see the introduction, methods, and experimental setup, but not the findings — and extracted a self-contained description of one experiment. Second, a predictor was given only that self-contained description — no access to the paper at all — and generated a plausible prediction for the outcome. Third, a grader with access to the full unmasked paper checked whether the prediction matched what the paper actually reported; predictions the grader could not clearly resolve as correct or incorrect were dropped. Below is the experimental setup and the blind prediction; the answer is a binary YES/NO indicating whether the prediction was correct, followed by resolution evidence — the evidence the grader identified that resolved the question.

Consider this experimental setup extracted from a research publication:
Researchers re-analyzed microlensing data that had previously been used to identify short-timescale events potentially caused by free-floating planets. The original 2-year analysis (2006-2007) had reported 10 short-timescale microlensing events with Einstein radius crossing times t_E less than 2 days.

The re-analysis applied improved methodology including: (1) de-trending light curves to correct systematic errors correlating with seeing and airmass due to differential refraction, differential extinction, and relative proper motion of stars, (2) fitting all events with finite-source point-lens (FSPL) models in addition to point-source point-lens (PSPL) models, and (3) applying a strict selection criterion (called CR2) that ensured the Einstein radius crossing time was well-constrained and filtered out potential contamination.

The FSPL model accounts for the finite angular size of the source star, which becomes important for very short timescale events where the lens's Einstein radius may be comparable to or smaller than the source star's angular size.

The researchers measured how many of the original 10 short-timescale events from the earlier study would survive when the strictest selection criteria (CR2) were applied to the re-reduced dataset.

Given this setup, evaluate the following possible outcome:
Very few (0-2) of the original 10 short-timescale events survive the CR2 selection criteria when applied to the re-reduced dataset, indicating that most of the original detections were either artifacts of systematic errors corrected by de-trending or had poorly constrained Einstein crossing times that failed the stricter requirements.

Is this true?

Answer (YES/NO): NO